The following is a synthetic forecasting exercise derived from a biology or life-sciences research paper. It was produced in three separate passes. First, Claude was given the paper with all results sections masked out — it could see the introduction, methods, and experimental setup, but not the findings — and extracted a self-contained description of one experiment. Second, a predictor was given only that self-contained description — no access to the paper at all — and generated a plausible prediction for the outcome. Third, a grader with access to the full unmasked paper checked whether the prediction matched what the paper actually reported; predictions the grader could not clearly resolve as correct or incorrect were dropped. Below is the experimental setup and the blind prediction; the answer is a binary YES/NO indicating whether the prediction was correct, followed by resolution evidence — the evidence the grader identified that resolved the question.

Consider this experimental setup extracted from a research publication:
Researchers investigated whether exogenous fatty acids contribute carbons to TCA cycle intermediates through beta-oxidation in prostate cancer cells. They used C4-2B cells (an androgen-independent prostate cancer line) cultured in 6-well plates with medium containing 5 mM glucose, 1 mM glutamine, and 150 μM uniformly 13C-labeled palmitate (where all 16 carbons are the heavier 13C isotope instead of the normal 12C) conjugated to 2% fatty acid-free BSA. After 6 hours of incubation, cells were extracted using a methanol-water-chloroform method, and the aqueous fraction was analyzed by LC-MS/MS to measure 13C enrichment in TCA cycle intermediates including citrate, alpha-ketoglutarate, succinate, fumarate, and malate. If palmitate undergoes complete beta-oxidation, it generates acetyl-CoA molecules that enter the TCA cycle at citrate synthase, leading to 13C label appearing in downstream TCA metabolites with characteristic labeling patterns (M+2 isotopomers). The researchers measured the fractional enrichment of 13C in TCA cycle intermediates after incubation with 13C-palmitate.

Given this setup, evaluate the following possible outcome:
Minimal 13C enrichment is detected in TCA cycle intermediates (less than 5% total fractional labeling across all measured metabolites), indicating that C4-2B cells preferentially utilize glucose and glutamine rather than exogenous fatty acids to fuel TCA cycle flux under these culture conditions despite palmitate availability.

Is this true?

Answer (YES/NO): YES